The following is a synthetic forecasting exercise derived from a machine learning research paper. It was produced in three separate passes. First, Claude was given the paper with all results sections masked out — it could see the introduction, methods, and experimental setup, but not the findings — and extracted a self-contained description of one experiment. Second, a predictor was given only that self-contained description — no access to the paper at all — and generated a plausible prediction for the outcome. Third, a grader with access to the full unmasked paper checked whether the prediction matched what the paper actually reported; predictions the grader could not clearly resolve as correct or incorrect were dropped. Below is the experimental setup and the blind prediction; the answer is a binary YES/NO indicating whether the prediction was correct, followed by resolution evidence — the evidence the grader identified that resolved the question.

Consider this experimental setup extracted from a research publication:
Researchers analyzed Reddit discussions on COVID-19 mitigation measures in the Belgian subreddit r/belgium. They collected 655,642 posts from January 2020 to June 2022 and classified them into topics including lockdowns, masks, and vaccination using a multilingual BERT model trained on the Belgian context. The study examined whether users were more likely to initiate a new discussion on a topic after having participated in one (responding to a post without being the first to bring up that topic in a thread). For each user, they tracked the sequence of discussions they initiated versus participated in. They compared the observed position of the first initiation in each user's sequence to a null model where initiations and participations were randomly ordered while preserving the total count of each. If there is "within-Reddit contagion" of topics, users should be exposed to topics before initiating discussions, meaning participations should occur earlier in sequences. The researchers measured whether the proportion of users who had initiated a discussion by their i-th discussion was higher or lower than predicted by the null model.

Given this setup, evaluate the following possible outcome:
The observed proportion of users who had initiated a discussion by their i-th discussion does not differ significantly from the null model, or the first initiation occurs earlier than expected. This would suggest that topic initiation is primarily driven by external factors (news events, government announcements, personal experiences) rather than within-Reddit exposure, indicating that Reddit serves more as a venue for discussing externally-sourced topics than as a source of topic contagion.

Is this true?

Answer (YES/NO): YES